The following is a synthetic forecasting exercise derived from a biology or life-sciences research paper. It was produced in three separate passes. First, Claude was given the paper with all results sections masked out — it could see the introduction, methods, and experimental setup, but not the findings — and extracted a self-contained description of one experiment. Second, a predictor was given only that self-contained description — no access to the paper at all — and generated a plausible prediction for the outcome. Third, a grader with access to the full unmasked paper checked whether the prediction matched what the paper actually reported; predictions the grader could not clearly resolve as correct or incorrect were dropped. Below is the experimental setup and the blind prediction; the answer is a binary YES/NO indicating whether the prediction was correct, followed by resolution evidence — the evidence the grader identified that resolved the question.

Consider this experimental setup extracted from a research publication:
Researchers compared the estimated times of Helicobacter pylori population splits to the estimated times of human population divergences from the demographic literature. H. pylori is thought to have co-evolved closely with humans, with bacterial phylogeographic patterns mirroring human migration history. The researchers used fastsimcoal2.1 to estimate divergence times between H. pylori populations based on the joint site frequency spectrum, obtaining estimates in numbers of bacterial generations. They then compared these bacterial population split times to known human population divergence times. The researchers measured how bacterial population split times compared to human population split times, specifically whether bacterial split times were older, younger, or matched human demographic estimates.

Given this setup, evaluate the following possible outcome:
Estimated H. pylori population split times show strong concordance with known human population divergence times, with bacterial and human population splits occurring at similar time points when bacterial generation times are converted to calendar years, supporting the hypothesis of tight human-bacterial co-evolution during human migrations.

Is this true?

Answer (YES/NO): YES